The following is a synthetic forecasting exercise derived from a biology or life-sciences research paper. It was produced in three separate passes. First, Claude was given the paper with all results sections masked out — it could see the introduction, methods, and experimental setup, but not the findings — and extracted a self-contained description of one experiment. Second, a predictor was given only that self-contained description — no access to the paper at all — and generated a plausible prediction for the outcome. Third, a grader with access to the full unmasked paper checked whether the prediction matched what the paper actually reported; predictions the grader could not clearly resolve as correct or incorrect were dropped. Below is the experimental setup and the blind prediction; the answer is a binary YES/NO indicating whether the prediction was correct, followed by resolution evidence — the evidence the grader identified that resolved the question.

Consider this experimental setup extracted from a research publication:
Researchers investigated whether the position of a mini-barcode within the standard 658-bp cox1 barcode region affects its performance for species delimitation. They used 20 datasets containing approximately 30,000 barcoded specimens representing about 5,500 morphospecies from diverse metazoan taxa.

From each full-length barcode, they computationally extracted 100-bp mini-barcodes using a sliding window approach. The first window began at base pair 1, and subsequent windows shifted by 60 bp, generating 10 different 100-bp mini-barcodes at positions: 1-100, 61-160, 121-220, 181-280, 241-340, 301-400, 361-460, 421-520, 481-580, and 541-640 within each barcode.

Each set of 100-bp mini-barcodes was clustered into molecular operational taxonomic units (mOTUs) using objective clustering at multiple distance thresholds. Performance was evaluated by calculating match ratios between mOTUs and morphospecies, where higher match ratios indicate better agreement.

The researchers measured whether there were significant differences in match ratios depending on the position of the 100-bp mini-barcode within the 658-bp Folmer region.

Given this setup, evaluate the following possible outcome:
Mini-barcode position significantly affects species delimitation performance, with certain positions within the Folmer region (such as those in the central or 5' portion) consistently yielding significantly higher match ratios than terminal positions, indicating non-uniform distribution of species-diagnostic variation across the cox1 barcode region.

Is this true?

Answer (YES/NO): NO